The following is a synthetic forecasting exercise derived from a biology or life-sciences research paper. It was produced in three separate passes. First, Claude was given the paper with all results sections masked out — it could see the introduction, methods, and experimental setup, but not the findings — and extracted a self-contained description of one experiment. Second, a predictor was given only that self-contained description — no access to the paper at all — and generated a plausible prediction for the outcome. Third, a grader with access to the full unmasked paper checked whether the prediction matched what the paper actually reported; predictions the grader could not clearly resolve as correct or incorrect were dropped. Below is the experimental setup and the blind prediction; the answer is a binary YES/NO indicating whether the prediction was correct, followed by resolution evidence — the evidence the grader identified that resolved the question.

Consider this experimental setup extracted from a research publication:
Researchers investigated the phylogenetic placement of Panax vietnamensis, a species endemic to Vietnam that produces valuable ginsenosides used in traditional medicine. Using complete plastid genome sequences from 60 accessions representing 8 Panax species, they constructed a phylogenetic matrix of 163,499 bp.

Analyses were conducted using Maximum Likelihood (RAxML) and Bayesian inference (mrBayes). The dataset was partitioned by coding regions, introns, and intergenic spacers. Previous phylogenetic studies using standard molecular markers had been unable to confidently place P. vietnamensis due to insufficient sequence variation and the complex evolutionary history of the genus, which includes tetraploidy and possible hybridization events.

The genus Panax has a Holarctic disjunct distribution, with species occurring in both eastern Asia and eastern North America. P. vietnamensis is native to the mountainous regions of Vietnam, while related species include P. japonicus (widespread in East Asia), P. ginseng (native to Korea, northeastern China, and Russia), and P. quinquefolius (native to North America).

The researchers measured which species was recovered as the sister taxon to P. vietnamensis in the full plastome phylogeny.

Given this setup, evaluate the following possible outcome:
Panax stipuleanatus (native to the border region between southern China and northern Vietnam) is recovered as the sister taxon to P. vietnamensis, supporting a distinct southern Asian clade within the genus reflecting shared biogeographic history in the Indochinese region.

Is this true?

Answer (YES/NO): NO